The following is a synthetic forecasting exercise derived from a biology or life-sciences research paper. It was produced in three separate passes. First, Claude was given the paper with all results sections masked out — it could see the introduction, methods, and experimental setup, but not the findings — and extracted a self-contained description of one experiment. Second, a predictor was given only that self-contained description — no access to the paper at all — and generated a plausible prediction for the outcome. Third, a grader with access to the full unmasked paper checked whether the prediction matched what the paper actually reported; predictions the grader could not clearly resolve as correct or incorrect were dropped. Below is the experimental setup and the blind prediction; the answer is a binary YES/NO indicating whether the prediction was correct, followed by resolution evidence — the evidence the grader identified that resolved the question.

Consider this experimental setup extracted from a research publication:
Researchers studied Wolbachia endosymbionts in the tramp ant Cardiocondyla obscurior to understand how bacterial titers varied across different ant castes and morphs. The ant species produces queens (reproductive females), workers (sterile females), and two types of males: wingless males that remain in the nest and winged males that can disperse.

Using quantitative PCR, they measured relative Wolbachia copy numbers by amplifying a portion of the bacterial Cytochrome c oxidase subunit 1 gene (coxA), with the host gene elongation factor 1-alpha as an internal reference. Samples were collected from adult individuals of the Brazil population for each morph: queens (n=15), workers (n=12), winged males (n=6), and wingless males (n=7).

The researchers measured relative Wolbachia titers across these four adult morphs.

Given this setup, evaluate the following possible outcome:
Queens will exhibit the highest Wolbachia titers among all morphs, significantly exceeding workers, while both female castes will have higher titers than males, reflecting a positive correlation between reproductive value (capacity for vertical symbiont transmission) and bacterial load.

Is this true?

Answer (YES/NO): NO